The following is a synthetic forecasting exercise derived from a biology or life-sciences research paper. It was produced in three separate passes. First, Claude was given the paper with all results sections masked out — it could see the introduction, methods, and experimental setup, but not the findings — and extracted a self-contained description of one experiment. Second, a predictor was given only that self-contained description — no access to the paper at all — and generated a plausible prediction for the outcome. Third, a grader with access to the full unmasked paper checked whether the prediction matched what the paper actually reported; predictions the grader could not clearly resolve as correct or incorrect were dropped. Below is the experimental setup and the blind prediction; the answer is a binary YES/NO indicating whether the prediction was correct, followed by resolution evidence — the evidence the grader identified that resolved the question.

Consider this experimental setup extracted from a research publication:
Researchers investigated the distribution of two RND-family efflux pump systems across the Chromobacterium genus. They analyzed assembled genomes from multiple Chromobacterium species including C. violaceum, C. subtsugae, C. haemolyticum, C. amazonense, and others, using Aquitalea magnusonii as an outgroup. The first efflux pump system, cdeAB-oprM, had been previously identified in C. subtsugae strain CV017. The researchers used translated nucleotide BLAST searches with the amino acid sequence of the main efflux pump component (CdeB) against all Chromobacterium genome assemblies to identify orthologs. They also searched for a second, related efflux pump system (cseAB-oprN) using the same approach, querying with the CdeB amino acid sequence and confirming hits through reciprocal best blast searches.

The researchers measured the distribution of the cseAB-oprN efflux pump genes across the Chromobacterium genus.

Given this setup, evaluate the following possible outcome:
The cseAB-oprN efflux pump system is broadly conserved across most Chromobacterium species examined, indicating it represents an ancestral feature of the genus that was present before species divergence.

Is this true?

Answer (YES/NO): NO